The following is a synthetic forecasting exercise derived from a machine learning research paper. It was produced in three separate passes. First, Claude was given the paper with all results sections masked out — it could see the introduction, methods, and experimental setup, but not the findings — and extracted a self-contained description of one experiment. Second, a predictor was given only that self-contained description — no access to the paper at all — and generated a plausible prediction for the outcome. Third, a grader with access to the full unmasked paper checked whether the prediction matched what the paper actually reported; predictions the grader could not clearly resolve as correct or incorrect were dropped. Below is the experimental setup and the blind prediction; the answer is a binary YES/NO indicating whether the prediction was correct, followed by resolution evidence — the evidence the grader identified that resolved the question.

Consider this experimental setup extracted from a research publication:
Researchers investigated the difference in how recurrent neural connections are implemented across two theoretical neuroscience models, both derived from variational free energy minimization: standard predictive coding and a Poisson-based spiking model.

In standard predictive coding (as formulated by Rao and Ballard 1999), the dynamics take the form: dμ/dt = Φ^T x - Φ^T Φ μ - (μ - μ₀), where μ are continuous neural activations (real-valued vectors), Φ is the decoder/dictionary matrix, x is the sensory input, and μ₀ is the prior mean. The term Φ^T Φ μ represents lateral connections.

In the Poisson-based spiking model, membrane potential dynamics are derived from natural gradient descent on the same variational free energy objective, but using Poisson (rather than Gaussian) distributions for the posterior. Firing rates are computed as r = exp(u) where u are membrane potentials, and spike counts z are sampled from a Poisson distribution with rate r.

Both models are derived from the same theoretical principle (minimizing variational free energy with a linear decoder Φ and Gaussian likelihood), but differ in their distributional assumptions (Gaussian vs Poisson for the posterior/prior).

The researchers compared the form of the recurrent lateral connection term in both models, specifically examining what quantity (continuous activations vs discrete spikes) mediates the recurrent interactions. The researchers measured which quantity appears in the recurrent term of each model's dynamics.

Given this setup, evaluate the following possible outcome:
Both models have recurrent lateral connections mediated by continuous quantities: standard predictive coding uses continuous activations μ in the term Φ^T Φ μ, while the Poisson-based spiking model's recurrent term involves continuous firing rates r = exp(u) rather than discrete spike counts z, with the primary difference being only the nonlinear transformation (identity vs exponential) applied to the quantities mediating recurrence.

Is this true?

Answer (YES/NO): NO